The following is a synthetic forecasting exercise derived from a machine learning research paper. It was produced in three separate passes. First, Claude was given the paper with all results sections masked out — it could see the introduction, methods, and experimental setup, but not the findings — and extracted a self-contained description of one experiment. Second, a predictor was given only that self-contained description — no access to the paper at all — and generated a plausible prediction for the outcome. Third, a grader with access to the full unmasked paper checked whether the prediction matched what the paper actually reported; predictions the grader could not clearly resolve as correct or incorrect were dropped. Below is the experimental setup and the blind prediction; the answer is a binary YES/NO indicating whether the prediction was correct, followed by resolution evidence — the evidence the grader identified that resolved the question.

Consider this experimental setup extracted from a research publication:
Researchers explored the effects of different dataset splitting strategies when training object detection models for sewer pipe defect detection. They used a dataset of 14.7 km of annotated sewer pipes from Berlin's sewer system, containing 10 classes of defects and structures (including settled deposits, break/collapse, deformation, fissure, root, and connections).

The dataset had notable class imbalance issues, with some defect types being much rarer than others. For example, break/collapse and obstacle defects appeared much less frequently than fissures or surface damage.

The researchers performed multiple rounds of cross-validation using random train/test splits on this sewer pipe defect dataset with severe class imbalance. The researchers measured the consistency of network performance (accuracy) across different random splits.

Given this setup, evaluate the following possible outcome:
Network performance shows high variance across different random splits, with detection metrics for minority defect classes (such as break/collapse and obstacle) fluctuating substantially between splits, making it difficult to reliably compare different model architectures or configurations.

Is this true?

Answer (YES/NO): YES